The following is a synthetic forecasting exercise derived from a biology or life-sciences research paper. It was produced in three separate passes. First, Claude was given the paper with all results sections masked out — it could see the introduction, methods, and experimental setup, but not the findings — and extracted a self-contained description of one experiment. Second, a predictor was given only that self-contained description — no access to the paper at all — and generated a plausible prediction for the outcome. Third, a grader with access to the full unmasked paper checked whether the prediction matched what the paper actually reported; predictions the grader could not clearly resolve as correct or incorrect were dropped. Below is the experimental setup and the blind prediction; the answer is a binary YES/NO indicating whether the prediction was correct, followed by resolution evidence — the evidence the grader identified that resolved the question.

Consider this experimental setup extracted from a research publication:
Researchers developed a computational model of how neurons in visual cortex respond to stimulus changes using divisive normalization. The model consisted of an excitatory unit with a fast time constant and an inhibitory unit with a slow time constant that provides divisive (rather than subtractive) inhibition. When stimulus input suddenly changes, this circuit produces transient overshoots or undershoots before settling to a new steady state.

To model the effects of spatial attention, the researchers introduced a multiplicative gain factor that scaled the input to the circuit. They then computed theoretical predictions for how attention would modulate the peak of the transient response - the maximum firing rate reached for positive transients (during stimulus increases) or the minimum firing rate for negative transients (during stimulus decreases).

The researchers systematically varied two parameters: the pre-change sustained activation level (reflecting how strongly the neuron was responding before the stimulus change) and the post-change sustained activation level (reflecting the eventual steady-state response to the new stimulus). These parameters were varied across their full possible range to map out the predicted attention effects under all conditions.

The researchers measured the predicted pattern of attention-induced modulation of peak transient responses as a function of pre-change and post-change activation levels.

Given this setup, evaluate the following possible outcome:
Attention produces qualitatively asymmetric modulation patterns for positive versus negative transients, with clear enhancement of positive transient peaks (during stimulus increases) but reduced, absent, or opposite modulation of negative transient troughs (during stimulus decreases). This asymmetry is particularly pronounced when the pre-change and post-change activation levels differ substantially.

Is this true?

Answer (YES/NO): NO